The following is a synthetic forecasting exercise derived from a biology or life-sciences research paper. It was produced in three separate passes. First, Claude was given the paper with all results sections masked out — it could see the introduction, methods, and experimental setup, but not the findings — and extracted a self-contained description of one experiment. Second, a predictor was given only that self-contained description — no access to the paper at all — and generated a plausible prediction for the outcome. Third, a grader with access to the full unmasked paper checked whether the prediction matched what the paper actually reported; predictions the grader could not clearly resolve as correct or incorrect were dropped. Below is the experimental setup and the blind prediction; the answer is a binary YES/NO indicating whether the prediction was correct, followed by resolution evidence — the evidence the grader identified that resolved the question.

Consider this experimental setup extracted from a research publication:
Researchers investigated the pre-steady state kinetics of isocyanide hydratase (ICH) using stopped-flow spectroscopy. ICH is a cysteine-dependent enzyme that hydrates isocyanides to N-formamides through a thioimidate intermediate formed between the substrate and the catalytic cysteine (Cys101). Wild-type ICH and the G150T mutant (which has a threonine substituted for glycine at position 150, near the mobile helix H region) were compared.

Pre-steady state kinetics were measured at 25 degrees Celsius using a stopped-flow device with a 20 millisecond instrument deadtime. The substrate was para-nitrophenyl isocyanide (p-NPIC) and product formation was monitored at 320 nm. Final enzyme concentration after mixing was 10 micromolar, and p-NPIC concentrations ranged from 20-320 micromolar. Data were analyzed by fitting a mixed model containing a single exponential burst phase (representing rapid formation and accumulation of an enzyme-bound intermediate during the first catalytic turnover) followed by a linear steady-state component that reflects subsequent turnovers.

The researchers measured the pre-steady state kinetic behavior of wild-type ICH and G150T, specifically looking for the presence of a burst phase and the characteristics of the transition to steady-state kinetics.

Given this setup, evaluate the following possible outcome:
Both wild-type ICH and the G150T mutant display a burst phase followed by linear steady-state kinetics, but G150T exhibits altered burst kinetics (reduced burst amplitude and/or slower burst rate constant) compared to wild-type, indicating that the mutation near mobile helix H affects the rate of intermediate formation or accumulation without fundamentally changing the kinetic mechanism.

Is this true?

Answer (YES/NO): YES